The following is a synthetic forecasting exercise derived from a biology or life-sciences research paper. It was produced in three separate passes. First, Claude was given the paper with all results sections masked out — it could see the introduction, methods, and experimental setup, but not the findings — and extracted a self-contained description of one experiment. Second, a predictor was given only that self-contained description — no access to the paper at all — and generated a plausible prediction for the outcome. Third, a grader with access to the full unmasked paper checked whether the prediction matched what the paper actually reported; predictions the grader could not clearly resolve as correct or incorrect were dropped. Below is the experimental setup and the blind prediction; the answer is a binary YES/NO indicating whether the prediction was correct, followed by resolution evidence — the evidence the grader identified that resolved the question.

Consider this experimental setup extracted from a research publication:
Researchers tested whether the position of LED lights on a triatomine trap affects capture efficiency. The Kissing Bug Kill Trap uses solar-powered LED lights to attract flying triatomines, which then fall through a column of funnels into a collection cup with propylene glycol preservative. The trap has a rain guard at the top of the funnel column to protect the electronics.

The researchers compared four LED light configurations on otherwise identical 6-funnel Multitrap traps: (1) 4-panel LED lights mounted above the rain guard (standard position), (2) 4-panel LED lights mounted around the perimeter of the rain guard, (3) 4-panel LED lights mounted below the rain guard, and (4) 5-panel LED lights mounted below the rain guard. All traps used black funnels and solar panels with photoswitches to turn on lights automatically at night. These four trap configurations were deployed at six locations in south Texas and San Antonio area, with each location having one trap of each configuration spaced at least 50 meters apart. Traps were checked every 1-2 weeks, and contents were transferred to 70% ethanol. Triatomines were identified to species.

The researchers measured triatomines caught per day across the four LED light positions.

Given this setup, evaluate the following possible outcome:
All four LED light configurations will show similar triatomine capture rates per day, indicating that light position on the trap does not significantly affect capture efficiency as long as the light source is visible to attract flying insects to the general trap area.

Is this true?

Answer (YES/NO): NO